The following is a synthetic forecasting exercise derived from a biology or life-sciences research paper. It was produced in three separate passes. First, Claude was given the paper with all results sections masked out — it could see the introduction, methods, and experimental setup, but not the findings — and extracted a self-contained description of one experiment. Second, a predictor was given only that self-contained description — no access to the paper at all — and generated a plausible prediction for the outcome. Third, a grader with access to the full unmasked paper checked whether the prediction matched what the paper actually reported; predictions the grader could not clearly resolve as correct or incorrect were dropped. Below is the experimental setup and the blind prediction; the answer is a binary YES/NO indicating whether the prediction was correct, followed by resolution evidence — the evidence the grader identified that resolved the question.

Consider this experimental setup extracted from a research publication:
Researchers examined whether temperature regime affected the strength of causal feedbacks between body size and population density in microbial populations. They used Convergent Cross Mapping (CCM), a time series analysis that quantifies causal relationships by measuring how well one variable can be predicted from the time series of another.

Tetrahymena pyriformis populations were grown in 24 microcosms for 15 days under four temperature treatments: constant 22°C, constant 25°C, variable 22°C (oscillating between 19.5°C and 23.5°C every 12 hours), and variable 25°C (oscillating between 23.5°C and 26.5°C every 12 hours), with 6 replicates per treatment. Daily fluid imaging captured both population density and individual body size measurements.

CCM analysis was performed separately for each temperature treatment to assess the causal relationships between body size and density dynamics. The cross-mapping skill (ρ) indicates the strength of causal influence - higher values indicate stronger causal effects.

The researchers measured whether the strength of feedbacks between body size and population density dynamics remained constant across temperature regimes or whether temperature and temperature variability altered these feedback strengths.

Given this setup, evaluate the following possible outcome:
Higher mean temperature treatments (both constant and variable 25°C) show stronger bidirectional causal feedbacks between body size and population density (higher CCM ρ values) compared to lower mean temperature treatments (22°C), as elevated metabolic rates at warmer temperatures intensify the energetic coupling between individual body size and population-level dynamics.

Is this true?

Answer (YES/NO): NO